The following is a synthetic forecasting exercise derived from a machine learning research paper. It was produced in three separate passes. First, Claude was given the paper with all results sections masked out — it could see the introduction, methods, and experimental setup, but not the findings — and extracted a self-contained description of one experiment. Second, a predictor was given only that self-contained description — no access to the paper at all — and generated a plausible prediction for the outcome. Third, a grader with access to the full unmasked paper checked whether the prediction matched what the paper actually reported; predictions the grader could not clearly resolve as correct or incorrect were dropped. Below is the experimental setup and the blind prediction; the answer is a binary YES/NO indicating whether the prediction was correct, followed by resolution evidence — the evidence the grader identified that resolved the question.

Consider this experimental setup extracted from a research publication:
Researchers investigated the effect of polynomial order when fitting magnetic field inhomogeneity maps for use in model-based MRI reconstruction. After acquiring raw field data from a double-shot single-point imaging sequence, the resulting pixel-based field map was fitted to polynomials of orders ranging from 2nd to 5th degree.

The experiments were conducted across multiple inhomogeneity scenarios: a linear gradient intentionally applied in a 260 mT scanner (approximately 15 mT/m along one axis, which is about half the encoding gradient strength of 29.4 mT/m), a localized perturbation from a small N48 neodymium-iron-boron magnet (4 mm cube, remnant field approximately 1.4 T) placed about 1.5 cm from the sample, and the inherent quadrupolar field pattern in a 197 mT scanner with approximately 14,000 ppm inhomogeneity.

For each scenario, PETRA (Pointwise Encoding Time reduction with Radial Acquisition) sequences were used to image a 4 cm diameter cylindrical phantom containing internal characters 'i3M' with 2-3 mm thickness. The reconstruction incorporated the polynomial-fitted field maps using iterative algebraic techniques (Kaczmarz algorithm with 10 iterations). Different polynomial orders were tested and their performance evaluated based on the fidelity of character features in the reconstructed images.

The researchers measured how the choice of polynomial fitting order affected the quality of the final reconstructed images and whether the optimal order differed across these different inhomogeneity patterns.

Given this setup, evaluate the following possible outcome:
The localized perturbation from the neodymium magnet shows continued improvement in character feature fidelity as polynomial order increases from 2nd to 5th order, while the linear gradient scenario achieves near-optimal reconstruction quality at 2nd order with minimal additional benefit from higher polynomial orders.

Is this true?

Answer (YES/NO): NO